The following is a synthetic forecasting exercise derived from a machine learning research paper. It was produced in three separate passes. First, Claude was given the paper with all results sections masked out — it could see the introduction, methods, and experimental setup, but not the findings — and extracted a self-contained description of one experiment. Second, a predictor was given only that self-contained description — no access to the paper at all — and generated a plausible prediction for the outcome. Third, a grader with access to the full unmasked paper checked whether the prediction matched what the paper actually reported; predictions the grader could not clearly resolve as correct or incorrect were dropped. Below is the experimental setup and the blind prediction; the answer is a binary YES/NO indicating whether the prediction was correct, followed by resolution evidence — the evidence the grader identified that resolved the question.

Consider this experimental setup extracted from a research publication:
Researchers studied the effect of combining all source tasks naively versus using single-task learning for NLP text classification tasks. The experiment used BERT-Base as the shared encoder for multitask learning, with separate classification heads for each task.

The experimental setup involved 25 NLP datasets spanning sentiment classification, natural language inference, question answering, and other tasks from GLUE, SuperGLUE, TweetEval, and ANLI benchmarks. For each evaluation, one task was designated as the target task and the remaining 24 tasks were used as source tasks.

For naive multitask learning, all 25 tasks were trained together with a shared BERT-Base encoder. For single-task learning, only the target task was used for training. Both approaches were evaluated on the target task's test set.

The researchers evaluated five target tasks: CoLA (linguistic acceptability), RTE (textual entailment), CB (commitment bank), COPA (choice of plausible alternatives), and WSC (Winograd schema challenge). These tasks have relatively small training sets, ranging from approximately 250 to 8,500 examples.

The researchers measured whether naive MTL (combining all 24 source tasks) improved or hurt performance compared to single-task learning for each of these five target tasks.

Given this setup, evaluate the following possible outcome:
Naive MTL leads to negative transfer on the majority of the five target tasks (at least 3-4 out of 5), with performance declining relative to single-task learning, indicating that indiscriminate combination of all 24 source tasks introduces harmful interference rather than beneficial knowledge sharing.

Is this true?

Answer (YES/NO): NO